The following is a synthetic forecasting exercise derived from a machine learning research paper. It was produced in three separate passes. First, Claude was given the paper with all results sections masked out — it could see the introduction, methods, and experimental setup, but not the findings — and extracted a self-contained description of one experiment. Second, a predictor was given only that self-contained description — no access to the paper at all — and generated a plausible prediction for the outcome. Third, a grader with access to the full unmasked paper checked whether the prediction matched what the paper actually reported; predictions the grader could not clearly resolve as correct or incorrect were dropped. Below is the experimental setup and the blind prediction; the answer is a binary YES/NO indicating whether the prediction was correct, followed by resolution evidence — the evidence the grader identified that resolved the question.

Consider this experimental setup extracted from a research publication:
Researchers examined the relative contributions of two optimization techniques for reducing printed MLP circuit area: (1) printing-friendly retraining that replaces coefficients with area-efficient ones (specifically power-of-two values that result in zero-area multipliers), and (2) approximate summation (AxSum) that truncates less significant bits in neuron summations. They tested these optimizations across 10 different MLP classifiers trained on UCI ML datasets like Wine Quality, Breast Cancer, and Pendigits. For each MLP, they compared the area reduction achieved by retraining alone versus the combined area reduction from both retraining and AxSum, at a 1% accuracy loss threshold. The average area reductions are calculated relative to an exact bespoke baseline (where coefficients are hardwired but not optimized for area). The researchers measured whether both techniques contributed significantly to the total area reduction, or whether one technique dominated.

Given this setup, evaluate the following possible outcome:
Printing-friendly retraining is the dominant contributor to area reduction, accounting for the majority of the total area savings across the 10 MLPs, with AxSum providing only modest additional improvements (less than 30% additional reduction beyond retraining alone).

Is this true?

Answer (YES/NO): NO